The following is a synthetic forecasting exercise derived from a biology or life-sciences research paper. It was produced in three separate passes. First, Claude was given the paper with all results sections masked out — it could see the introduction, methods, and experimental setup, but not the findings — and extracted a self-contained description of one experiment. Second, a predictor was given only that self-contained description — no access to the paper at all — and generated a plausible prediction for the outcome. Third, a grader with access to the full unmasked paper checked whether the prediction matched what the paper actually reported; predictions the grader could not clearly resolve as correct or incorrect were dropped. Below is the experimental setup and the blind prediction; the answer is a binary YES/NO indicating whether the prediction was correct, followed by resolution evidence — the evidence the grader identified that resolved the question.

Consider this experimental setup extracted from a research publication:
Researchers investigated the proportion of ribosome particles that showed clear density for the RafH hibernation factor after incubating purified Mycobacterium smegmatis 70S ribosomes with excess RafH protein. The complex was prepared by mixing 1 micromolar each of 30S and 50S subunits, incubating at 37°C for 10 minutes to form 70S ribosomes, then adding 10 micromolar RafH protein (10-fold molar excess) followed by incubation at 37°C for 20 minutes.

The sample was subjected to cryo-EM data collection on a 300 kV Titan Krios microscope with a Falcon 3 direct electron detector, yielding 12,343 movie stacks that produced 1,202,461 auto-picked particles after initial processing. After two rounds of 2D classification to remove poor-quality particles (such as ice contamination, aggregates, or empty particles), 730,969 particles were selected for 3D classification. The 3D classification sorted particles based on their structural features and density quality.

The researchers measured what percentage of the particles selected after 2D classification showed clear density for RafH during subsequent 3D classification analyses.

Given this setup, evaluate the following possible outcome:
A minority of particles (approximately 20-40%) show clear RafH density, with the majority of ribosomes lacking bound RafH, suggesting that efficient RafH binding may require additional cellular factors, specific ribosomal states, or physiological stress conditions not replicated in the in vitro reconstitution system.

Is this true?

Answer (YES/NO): NO